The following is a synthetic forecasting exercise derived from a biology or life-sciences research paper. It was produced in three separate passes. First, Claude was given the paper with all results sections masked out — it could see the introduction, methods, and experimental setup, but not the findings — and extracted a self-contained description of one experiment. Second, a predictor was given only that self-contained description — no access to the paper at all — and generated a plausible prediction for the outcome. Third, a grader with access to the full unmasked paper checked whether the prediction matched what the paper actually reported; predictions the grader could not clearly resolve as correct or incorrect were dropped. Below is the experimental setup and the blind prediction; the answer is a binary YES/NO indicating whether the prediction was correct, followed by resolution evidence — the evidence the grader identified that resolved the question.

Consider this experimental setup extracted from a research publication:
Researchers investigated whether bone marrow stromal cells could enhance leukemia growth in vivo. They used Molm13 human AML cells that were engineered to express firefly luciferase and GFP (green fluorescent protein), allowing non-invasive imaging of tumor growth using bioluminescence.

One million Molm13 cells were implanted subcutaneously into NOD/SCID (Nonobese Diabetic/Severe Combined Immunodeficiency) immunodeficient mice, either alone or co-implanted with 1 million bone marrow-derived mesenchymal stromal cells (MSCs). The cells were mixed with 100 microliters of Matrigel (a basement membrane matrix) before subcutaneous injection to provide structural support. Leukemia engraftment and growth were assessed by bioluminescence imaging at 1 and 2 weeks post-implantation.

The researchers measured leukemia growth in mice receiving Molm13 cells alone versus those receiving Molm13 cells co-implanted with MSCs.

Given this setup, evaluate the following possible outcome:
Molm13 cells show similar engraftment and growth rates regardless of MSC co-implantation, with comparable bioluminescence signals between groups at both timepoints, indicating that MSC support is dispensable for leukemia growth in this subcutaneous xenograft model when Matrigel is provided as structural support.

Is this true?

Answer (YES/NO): NO